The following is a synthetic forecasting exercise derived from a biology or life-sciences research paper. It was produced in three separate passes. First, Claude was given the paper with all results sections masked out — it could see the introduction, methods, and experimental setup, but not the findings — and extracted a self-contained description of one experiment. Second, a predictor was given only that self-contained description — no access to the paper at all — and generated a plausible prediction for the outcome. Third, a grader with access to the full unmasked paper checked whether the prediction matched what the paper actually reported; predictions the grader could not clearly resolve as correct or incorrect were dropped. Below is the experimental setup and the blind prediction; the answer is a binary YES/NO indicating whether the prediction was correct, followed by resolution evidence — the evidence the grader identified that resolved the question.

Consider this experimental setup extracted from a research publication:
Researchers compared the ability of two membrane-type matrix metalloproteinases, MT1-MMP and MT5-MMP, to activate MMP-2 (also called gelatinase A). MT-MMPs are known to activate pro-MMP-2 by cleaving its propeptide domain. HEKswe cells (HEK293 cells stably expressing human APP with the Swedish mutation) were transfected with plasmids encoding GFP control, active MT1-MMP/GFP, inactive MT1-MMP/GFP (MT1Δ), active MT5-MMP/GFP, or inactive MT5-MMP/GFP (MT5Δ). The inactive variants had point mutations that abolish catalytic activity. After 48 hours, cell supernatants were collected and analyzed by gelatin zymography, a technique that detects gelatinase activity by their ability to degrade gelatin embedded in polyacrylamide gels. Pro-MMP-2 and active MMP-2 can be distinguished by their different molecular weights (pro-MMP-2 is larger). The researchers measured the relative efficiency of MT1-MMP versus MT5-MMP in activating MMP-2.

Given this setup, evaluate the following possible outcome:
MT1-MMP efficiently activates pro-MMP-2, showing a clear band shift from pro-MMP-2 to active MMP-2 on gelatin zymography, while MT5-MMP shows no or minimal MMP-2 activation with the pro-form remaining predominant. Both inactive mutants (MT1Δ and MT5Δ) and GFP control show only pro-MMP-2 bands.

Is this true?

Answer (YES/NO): NO